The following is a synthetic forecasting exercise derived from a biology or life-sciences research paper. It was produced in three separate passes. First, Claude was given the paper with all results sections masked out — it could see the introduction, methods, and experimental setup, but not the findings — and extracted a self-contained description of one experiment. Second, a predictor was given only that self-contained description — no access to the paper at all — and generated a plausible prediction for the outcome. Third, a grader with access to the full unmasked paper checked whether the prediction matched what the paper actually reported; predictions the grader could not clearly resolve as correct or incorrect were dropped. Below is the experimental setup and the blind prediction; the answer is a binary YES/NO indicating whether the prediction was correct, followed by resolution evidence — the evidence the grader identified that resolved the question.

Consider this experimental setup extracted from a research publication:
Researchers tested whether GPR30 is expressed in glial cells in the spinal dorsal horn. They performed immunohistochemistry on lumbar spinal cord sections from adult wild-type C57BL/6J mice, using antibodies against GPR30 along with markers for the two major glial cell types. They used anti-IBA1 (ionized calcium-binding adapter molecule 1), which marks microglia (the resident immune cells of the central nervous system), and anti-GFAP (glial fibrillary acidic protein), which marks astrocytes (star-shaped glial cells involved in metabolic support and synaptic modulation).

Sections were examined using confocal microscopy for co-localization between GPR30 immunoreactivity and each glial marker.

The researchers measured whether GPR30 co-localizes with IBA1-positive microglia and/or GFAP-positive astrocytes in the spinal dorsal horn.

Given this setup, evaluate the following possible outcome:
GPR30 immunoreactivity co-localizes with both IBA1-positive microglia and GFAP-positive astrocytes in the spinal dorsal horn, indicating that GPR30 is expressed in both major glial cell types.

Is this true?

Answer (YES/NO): NO